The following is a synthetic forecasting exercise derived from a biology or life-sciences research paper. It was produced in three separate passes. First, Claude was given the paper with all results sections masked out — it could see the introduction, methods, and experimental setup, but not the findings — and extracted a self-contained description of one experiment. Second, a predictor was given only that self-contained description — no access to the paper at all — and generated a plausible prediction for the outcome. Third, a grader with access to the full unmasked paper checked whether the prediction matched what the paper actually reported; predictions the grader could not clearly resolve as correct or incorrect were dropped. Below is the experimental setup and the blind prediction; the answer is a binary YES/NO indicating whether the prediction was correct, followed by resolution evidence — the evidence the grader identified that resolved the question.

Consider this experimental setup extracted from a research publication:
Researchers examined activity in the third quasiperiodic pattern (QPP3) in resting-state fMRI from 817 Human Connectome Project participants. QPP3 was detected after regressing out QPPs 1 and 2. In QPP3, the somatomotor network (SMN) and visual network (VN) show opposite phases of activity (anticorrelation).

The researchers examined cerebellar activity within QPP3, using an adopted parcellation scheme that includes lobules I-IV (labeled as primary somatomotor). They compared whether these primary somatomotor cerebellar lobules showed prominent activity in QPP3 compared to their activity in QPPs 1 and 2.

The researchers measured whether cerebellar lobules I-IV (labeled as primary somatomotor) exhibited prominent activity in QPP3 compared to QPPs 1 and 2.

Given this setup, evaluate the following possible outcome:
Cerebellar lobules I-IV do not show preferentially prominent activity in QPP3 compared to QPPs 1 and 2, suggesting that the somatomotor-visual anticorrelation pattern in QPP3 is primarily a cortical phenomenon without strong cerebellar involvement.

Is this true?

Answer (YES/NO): NO